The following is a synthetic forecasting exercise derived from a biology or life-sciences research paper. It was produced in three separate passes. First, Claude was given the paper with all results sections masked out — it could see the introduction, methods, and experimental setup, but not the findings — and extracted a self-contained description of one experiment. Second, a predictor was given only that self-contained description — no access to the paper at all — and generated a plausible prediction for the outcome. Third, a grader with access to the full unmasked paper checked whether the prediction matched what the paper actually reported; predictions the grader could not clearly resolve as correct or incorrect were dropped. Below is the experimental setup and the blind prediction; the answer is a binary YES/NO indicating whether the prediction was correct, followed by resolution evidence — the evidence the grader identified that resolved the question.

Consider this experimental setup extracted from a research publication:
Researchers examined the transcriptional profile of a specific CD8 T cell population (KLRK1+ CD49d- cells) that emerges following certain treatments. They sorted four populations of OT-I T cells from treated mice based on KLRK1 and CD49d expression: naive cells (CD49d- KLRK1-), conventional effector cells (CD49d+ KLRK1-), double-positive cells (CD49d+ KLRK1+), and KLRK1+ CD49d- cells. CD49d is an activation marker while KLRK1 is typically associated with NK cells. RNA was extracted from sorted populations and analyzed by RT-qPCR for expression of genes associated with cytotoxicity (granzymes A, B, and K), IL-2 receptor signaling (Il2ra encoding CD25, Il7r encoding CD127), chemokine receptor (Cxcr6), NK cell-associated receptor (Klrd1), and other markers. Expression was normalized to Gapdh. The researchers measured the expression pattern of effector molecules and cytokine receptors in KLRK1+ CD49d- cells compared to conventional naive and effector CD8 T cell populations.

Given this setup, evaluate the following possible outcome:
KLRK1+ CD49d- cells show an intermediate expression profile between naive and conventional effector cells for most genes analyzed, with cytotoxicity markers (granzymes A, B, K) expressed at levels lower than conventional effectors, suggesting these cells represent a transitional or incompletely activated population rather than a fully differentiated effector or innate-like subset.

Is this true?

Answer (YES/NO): NO